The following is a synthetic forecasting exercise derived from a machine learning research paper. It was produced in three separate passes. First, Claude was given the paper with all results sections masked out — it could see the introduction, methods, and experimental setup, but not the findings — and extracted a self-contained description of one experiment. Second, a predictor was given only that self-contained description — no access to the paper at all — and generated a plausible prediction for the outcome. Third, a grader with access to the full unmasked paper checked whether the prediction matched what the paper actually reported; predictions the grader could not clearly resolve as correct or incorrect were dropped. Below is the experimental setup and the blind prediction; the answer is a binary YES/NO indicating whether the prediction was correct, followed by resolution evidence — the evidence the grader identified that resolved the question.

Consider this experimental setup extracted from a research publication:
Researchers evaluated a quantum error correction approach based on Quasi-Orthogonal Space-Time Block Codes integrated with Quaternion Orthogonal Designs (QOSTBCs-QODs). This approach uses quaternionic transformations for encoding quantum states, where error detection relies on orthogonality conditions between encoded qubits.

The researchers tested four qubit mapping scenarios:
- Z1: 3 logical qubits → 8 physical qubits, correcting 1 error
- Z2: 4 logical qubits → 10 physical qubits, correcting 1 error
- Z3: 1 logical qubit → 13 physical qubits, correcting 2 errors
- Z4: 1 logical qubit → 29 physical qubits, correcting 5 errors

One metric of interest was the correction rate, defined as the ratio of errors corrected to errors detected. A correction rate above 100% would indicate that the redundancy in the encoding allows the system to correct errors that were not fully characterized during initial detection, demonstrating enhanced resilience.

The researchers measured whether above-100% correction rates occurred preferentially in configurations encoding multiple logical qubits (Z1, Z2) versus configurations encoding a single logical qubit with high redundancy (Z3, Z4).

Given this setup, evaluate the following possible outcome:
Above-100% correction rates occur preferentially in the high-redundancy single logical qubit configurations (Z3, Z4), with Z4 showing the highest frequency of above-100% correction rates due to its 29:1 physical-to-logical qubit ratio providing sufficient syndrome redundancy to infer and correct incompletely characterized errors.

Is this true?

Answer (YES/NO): NO